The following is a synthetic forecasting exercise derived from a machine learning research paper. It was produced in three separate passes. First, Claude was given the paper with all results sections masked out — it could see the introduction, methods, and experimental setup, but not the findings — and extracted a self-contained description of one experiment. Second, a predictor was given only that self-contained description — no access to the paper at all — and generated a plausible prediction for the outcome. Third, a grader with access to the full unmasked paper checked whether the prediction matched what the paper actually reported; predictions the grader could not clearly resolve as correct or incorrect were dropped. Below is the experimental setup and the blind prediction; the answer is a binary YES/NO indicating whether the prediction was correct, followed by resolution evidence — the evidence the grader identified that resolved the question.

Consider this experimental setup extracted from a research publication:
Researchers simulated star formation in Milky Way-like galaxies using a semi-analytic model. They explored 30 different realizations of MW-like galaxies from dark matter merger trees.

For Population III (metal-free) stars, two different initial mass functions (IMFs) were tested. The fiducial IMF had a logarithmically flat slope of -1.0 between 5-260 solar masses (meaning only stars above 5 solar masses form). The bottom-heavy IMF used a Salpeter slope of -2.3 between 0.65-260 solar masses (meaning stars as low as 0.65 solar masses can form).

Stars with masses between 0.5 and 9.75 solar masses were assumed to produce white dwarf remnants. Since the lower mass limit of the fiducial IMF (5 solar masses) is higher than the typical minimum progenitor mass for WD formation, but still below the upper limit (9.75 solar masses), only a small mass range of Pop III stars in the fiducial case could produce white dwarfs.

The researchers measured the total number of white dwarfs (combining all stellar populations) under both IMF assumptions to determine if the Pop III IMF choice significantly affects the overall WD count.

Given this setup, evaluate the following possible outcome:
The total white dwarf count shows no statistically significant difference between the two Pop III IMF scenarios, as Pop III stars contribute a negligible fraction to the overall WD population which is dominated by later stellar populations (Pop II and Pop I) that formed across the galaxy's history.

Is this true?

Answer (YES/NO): YES